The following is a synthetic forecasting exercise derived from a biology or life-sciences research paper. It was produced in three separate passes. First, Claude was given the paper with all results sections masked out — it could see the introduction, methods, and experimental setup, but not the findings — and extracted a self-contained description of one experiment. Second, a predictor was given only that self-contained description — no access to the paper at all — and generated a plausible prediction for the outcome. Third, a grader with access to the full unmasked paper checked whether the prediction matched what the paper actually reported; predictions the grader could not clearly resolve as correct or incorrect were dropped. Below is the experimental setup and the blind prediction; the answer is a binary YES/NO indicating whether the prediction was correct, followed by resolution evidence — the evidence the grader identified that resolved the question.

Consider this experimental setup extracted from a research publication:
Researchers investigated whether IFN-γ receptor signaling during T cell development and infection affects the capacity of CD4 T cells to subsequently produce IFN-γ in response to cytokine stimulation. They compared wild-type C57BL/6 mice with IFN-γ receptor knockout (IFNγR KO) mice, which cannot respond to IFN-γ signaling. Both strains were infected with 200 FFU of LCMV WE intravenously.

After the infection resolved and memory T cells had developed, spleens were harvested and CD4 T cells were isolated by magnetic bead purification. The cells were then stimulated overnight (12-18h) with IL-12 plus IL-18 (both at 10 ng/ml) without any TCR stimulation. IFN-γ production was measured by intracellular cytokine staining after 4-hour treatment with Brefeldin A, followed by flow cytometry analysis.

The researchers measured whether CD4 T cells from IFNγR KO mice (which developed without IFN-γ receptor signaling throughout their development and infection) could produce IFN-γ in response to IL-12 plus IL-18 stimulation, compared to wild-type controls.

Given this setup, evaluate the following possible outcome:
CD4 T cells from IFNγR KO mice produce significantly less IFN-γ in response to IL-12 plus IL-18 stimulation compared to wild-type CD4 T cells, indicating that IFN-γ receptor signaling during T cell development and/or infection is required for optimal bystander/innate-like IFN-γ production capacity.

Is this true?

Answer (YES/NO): NO